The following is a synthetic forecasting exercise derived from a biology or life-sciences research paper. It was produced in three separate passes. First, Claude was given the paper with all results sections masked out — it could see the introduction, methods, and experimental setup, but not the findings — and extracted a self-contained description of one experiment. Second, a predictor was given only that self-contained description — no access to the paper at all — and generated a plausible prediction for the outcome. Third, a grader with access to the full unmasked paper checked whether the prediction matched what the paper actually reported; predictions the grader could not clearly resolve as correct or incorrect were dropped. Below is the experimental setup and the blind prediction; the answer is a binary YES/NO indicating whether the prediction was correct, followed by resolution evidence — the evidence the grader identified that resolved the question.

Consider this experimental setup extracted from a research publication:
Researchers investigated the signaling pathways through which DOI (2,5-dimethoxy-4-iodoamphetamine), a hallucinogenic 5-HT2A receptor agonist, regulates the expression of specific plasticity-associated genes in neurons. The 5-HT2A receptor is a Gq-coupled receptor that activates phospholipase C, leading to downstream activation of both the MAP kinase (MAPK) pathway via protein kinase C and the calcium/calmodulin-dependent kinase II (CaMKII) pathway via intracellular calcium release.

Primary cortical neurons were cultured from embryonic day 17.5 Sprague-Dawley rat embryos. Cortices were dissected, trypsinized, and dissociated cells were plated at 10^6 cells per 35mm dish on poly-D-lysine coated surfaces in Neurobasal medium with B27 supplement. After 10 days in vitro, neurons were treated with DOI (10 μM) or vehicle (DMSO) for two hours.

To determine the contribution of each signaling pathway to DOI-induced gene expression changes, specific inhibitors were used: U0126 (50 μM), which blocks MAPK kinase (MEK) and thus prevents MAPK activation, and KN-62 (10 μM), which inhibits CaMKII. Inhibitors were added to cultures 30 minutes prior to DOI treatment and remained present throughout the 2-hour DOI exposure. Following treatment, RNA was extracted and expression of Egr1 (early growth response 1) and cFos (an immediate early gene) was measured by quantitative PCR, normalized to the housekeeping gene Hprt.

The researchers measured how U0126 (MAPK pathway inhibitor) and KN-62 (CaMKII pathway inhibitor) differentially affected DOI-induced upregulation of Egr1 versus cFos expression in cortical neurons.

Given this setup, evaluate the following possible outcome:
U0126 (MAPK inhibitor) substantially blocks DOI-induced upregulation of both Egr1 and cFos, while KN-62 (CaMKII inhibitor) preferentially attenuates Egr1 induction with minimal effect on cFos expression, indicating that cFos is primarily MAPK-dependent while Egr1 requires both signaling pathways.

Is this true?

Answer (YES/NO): NO